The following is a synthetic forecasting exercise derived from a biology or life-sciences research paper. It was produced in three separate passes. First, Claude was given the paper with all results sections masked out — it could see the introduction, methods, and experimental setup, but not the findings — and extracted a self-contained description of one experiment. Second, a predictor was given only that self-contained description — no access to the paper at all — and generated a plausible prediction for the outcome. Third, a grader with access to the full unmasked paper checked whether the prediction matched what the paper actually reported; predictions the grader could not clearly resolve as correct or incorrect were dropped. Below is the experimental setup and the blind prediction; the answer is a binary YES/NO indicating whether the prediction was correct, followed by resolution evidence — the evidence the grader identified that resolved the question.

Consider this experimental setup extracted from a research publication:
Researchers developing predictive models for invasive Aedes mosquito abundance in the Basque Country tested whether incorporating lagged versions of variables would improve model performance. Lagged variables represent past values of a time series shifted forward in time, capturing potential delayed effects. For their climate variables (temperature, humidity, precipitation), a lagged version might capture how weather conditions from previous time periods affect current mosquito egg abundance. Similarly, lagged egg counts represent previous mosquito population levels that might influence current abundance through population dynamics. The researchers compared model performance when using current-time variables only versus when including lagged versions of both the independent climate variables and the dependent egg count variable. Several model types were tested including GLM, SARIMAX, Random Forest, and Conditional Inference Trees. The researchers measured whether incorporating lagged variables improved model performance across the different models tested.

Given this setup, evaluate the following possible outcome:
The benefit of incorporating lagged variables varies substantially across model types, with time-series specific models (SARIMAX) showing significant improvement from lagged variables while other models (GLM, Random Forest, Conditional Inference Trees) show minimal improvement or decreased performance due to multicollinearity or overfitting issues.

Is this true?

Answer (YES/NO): NO